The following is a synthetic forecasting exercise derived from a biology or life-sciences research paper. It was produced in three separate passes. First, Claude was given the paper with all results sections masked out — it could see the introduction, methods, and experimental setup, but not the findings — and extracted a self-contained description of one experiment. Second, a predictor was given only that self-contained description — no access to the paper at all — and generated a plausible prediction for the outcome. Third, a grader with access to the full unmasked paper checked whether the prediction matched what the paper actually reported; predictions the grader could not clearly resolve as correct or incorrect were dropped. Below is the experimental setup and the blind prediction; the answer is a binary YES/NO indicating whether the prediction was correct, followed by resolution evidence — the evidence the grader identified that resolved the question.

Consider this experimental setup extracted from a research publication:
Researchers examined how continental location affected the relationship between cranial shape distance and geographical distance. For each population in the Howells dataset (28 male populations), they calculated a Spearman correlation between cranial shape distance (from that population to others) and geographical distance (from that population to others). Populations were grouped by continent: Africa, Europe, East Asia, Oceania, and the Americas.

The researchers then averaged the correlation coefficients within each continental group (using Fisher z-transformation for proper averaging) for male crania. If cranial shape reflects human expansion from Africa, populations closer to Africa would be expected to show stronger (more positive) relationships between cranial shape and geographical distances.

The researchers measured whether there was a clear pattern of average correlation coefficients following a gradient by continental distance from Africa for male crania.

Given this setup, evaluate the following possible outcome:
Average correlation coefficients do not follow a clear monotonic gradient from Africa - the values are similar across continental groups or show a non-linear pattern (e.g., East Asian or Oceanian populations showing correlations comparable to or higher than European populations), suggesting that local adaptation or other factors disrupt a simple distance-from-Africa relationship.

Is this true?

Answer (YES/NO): NO